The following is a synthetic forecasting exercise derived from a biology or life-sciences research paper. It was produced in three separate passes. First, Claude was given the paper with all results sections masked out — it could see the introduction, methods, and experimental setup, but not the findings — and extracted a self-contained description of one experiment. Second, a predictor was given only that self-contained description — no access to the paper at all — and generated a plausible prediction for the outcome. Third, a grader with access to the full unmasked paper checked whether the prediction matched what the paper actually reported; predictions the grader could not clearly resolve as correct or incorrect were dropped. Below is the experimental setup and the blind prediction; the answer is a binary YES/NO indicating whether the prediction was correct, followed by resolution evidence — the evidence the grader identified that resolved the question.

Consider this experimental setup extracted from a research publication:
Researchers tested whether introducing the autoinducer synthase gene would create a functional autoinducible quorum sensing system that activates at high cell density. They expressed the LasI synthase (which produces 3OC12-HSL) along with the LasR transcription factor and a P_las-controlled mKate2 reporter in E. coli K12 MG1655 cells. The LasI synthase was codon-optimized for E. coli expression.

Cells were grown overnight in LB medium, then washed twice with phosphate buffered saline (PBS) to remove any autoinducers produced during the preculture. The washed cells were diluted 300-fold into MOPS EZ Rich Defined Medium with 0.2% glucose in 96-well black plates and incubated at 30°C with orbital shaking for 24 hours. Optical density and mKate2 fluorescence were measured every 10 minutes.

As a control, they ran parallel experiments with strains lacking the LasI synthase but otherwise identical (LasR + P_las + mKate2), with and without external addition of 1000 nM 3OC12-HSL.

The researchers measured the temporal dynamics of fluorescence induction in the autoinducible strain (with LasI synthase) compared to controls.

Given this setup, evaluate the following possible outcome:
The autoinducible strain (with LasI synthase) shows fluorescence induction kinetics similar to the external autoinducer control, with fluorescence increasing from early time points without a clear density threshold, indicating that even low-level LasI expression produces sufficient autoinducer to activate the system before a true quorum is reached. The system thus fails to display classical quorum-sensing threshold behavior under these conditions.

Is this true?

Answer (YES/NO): NO